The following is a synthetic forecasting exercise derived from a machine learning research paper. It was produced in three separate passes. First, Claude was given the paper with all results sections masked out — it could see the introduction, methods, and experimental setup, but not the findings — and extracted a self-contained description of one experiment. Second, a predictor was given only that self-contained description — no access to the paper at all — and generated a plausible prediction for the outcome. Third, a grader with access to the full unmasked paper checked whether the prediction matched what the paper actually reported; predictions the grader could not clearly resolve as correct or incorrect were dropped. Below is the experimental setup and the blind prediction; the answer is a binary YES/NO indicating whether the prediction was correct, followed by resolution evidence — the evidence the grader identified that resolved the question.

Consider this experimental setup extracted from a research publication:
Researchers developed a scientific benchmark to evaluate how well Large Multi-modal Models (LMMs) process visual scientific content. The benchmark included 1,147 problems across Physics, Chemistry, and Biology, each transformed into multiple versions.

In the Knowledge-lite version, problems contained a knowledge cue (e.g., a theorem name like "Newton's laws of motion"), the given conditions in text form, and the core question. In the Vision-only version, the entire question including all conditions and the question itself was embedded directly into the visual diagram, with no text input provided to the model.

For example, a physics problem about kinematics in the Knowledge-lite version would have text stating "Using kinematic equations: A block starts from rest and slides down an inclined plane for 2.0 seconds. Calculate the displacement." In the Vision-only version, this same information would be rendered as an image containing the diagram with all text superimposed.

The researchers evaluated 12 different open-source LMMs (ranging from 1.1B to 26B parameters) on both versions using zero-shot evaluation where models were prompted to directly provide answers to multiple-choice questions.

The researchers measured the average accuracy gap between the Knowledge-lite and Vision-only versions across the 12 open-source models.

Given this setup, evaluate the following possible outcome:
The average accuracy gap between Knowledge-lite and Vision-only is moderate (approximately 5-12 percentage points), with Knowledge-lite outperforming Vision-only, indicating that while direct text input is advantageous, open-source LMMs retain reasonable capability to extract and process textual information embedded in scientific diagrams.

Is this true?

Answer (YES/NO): NO